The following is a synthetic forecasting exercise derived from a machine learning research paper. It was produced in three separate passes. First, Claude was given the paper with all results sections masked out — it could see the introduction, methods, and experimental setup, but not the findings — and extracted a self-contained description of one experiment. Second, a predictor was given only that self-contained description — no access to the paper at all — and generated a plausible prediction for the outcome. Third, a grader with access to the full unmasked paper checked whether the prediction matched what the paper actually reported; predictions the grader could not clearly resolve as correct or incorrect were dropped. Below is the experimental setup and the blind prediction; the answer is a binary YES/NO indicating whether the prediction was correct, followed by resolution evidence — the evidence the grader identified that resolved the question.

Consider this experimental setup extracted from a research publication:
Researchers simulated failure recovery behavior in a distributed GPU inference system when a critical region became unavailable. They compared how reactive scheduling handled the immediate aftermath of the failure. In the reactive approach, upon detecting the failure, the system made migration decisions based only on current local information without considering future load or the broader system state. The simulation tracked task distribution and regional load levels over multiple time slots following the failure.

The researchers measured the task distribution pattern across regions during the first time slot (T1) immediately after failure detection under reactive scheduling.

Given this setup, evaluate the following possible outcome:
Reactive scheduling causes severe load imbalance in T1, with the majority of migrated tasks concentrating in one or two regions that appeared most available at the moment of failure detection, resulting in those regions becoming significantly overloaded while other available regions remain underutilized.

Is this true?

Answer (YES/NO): NO